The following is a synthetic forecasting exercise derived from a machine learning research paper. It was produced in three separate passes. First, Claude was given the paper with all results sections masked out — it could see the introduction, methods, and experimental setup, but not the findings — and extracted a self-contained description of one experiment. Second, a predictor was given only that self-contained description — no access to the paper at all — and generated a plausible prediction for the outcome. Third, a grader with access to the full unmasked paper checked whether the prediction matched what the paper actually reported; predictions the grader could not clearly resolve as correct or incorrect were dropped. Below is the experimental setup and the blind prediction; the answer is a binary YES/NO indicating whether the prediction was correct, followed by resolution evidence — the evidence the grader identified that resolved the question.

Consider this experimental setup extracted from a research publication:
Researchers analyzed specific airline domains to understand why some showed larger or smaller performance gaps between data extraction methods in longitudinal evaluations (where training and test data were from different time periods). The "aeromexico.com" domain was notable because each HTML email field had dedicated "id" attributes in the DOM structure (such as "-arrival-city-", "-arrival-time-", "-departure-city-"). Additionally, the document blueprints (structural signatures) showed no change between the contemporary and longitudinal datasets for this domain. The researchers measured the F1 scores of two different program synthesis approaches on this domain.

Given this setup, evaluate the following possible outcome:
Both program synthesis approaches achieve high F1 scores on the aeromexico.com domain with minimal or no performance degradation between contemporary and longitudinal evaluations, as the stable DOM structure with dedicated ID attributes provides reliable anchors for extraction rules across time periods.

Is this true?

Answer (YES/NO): YES